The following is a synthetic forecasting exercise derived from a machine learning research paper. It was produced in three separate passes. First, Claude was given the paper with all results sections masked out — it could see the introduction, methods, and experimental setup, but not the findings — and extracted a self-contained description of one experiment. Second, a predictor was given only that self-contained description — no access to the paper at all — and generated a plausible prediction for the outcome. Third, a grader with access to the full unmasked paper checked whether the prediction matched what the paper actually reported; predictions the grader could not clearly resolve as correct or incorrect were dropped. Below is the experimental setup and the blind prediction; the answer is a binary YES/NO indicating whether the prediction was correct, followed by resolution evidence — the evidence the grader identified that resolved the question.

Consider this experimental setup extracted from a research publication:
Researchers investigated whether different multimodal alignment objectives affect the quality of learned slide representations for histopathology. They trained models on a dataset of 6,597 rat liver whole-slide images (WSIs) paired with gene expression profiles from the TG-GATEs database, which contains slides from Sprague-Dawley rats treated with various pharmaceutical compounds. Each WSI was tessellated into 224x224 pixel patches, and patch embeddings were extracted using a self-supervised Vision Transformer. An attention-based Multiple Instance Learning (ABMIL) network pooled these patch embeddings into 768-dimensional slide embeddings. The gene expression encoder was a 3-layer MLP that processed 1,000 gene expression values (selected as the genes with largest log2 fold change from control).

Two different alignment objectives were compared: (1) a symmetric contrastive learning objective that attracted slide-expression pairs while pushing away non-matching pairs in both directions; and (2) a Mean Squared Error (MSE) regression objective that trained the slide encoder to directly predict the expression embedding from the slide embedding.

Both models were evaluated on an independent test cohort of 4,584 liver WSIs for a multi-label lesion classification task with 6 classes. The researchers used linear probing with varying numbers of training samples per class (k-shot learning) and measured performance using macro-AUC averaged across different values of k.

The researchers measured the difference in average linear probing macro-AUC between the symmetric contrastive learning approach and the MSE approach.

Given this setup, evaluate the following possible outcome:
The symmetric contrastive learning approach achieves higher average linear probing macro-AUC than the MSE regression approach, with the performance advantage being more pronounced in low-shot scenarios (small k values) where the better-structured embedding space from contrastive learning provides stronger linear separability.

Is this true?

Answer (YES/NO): NO